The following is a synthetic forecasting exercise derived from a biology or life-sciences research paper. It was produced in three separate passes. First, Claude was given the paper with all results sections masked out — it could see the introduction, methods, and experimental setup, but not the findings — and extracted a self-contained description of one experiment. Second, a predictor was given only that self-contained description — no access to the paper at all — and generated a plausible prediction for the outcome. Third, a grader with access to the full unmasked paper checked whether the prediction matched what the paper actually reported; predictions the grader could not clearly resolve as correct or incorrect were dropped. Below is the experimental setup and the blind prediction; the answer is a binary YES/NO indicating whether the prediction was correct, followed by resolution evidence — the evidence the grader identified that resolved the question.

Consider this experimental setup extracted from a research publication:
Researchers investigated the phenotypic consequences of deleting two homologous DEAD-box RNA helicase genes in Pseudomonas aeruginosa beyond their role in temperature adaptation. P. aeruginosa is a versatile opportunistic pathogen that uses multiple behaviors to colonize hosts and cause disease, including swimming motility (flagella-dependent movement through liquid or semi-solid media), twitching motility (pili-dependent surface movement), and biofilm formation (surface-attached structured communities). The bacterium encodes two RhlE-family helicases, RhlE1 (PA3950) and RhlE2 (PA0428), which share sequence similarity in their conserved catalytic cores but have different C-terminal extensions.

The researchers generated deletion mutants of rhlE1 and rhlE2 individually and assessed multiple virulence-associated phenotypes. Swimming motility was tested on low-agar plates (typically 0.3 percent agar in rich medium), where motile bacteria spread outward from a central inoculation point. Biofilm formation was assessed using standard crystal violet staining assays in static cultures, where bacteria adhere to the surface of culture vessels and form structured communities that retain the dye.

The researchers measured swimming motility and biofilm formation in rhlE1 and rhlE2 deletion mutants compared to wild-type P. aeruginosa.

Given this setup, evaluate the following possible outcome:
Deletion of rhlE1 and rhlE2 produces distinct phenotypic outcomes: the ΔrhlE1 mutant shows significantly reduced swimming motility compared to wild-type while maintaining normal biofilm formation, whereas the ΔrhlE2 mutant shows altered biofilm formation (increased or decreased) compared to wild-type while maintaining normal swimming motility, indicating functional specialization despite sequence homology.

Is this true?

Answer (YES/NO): NO